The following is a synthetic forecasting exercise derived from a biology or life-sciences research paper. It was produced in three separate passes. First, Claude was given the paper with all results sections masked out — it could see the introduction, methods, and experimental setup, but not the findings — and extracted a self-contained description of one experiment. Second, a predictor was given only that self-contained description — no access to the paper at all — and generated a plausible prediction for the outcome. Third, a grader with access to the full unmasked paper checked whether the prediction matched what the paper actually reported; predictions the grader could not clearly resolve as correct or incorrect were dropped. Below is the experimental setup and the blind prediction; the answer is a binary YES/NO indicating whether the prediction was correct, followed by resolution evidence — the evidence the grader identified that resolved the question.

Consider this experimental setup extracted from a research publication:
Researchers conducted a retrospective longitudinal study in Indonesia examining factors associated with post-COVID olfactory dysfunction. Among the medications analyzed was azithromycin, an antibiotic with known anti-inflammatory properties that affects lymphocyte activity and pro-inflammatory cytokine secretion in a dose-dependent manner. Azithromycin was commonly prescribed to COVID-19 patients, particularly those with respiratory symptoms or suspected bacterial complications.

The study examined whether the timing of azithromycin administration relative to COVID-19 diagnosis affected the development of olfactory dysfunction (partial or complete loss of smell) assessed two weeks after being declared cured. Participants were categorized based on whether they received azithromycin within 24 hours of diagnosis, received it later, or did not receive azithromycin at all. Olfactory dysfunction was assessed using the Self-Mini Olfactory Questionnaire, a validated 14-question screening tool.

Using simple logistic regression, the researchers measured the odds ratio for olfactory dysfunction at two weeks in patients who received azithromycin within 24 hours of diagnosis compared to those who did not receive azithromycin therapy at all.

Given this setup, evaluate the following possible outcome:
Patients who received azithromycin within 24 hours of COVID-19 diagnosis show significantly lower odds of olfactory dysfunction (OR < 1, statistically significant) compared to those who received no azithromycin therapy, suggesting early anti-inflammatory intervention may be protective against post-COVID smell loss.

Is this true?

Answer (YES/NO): YES